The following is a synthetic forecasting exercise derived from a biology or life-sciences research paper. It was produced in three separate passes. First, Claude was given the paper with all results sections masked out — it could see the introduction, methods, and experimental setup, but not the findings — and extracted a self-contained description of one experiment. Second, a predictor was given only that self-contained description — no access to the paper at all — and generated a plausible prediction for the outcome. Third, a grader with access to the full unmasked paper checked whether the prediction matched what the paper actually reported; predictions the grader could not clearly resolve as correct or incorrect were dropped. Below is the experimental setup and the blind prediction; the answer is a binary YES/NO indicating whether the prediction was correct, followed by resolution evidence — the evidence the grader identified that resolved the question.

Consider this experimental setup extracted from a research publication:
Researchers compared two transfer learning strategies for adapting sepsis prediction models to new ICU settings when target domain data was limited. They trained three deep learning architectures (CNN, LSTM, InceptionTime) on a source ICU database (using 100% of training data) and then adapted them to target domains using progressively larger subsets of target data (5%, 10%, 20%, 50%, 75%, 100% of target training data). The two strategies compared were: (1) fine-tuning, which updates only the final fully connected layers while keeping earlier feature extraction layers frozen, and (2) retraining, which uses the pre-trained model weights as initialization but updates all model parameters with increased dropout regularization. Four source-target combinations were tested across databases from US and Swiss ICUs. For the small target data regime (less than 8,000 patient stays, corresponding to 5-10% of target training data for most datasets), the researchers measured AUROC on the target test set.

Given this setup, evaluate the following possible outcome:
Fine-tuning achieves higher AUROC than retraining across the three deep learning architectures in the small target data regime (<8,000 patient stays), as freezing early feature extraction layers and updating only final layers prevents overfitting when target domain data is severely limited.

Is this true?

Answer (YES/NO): NO